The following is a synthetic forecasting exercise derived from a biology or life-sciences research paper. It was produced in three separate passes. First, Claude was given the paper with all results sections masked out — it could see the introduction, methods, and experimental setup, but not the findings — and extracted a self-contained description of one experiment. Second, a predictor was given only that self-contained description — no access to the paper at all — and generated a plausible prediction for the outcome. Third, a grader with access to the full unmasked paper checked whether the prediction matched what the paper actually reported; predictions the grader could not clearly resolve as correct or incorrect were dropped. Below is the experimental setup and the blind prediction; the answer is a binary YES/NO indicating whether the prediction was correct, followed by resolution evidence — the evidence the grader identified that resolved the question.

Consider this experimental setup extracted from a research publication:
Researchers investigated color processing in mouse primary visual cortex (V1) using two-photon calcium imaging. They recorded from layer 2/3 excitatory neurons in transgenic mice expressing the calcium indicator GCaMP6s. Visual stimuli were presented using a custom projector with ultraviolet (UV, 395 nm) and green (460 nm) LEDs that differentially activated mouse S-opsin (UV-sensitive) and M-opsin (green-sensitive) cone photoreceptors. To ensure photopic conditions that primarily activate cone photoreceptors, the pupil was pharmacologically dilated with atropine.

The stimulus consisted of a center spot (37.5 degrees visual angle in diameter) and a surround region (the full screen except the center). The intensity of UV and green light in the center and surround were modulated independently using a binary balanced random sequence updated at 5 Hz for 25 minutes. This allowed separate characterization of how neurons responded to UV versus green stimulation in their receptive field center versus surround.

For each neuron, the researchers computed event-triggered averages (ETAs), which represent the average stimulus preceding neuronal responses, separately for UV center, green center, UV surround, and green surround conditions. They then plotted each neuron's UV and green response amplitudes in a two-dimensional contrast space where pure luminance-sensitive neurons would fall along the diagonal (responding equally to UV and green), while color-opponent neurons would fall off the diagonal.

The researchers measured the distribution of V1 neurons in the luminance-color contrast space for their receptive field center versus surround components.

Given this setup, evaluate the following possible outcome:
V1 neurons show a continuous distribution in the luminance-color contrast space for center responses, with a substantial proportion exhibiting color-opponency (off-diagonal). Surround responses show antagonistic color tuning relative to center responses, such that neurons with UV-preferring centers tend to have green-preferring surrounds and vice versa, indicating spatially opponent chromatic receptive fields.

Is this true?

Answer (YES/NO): NO